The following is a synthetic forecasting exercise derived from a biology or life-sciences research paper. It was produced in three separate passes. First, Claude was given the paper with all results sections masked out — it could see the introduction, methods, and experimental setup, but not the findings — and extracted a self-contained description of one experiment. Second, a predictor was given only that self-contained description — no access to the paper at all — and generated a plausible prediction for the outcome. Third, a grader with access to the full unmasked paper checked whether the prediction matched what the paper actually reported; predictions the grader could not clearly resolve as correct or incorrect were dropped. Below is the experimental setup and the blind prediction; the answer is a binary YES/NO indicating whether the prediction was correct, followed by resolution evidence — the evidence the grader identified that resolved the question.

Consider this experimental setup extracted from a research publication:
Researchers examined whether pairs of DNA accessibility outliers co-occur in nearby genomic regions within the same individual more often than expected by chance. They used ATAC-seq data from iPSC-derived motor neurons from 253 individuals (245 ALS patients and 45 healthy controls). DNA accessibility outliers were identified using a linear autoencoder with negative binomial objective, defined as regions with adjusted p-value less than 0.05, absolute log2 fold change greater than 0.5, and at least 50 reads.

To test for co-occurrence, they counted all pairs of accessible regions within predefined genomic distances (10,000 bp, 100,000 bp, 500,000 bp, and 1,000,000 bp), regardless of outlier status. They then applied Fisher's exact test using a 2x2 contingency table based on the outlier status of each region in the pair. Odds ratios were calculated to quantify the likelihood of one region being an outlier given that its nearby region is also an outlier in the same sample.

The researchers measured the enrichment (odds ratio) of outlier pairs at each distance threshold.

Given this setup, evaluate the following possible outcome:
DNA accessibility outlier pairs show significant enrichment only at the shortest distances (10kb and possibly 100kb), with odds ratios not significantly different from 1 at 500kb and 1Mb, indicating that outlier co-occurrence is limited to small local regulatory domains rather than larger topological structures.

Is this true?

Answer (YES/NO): NO